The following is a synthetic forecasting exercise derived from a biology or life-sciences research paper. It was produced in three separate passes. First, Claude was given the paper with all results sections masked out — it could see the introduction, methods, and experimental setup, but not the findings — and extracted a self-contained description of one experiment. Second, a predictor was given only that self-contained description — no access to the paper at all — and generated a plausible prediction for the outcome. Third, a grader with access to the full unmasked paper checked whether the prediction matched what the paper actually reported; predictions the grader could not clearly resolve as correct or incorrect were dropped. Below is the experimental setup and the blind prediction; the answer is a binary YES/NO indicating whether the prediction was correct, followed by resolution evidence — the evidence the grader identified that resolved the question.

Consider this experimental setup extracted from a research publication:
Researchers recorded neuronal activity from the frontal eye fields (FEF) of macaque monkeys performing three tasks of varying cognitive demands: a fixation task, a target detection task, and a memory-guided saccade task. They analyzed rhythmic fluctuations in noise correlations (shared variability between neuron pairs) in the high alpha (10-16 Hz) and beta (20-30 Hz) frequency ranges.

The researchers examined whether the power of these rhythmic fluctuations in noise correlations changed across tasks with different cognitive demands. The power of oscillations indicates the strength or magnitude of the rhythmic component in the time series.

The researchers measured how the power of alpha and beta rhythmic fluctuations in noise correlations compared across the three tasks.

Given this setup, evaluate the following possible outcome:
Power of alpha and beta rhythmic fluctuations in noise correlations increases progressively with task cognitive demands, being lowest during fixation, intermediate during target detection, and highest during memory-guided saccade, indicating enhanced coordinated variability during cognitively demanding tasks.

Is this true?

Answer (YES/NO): NO